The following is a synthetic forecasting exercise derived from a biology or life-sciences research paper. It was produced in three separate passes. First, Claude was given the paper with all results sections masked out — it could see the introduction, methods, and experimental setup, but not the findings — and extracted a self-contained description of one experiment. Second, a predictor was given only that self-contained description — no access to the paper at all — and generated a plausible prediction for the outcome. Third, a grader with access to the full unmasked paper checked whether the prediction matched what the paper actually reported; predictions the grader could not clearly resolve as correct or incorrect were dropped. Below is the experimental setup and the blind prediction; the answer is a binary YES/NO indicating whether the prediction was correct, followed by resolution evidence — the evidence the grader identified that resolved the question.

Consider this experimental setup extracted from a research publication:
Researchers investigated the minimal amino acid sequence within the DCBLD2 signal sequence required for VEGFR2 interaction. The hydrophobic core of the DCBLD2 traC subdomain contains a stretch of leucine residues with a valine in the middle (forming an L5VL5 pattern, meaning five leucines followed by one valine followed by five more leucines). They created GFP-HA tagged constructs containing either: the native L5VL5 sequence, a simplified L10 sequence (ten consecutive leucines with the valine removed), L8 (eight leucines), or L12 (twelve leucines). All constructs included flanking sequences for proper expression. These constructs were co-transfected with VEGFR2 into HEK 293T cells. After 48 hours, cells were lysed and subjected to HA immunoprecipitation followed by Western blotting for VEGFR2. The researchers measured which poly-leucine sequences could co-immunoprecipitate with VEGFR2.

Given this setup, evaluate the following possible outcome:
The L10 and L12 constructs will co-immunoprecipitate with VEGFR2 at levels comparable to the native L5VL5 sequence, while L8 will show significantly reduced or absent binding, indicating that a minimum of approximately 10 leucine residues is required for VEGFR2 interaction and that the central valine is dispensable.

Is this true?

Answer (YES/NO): NO